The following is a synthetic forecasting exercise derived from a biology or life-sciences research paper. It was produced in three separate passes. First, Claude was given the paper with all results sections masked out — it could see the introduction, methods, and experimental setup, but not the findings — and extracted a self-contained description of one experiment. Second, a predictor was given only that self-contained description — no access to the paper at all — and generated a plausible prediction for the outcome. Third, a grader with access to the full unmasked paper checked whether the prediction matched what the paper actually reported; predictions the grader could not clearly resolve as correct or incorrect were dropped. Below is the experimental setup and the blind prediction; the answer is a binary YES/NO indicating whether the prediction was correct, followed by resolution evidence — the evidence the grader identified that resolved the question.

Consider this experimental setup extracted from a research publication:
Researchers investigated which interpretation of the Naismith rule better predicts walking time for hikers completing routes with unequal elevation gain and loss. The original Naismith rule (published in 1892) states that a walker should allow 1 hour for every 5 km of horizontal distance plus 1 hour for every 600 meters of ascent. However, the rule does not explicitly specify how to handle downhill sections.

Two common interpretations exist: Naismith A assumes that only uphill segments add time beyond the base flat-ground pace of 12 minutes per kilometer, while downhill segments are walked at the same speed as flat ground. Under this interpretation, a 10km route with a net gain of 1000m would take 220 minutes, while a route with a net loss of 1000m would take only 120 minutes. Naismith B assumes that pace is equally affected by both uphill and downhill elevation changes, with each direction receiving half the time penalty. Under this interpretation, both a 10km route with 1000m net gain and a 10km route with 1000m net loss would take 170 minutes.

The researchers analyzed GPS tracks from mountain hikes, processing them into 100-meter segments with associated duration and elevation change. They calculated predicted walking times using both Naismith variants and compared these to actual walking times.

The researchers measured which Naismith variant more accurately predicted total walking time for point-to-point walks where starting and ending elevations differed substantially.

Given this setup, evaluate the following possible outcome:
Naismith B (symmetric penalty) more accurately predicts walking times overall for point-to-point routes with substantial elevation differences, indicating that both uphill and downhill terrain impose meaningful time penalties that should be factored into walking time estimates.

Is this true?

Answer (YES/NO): YES